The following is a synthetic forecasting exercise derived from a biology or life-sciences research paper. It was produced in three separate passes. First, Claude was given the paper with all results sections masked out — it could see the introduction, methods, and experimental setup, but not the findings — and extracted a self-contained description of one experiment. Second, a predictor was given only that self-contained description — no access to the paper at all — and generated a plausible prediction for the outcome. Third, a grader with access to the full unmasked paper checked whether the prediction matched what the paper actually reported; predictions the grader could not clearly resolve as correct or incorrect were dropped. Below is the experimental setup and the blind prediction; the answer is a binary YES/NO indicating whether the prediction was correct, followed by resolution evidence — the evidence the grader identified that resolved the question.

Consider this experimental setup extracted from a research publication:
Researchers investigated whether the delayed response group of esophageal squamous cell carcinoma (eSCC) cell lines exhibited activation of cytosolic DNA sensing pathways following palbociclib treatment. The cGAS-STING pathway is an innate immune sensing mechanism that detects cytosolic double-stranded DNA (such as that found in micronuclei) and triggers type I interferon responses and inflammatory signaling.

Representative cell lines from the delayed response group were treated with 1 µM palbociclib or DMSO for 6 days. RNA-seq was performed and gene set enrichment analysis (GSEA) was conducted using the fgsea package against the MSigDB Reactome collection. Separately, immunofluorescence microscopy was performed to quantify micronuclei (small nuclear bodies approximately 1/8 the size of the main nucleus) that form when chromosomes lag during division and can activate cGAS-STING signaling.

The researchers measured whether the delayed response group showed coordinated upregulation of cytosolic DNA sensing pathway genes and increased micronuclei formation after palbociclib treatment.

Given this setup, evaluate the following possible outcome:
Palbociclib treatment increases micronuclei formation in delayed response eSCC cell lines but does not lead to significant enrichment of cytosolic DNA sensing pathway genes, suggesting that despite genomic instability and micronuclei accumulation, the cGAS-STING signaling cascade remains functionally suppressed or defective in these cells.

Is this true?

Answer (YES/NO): NO